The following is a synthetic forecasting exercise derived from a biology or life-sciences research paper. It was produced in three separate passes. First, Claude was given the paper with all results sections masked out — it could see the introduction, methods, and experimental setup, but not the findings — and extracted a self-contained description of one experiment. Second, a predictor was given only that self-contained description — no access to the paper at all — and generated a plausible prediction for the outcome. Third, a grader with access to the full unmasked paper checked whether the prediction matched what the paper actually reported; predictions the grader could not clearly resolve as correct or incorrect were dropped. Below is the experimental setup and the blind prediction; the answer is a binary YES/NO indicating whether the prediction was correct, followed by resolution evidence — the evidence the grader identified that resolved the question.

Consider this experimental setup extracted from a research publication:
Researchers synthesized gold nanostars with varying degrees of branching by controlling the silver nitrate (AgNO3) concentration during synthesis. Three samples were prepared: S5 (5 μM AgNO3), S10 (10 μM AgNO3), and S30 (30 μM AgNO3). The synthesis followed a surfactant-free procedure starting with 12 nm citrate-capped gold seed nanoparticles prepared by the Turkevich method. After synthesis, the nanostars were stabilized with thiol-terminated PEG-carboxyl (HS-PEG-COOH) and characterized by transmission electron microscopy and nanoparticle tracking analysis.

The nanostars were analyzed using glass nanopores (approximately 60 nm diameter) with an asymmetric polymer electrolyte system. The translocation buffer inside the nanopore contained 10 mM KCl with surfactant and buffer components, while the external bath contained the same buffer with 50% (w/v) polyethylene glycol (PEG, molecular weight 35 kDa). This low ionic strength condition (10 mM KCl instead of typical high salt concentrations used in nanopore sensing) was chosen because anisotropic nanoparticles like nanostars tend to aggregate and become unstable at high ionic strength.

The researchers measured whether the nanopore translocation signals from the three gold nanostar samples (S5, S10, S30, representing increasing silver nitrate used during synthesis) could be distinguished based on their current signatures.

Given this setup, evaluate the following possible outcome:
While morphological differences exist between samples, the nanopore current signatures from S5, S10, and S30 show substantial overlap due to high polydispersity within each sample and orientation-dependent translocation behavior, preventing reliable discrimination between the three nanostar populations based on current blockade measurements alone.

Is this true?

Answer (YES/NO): NO